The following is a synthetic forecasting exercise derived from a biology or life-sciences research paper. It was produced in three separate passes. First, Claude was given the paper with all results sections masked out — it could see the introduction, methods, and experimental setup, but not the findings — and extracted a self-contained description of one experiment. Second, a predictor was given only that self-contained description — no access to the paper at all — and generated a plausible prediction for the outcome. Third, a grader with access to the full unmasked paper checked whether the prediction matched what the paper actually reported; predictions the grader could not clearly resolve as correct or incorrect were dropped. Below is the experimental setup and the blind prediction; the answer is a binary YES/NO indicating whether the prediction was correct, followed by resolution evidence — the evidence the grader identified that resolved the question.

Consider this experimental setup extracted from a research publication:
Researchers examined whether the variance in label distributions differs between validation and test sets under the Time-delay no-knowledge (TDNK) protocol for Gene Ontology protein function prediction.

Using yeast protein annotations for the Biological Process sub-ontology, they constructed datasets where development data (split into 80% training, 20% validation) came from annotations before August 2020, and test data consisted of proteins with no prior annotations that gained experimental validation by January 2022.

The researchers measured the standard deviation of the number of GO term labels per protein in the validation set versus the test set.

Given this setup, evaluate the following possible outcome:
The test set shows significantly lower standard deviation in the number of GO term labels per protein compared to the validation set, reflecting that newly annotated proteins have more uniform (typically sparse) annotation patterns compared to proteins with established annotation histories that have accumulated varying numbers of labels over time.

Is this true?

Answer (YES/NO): YES